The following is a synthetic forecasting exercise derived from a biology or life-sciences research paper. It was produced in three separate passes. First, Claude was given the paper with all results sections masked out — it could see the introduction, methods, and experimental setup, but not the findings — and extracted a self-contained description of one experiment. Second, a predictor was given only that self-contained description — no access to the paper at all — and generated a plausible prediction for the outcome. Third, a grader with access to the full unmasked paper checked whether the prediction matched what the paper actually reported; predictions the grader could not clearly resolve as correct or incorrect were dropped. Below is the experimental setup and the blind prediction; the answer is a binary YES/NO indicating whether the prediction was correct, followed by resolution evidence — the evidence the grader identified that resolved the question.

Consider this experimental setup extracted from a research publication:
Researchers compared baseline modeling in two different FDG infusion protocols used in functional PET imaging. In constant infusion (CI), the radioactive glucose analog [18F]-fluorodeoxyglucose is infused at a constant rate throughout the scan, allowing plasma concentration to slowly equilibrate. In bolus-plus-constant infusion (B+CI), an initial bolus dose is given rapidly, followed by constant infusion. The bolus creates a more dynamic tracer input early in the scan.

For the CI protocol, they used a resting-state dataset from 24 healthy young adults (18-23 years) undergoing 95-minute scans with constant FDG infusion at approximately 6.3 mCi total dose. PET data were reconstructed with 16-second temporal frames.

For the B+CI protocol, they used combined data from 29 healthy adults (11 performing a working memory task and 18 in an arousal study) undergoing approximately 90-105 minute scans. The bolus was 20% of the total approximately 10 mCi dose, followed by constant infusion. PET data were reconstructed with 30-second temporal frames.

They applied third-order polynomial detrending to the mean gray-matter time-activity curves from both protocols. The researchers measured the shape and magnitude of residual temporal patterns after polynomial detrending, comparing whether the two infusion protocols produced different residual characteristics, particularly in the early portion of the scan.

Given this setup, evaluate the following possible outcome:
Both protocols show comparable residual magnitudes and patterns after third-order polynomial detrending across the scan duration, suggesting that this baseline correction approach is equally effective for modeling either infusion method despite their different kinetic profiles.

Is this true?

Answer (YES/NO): NO